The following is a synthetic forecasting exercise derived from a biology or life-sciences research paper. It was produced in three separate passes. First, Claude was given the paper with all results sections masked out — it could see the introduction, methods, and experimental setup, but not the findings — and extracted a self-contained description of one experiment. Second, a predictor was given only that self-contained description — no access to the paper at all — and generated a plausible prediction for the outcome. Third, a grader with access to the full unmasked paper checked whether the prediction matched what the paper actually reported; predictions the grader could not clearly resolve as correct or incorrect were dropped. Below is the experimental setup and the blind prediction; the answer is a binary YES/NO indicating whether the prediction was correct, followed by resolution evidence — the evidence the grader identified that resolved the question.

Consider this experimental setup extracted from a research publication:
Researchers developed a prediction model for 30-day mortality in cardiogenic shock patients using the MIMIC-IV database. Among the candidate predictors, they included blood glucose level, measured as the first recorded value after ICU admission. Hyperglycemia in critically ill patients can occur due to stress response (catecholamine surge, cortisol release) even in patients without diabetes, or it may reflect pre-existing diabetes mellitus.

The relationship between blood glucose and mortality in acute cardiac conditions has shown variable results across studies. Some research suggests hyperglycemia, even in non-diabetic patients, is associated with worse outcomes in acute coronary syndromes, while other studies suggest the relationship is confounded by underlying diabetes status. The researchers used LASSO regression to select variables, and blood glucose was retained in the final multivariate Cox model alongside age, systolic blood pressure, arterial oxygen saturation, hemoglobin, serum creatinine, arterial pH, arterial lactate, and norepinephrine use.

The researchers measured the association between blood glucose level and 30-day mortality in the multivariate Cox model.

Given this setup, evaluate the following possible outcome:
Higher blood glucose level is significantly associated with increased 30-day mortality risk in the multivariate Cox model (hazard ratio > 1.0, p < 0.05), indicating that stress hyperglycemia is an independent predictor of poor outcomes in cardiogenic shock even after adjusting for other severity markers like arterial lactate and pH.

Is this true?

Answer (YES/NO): YES